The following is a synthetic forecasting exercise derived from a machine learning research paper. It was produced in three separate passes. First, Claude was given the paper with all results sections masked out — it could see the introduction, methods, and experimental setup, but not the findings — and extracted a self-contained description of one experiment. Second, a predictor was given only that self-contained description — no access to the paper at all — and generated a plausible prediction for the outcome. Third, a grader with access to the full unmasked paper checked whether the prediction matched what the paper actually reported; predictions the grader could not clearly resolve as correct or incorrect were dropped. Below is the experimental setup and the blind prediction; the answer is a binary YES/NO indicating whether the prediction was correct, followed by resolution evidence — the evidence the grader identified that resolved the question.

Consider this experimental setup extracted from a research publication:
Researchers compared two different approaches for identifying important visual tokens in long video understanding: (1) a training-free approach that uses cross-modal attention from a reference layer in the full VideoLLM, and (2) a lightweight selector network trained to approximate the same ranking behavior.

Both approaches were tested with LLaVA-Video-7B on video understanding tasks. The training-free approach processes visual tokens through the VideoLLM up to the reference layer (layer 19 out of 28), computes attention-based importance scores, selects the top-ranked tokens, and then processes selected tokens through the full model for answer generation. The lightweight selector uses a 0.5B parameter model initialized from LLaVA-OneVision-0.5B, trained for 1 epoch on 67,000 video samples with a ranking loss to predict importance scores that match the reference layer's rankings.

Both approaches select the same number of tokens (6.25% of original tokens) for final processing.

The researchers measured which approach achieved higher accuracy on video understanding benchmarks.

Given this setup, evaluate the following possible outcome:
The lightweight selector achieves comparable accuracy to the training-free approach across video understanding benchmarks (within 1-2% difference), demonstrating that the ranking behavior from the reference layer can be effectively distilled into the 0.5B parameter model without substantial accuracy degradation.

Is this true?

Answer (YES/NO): YES